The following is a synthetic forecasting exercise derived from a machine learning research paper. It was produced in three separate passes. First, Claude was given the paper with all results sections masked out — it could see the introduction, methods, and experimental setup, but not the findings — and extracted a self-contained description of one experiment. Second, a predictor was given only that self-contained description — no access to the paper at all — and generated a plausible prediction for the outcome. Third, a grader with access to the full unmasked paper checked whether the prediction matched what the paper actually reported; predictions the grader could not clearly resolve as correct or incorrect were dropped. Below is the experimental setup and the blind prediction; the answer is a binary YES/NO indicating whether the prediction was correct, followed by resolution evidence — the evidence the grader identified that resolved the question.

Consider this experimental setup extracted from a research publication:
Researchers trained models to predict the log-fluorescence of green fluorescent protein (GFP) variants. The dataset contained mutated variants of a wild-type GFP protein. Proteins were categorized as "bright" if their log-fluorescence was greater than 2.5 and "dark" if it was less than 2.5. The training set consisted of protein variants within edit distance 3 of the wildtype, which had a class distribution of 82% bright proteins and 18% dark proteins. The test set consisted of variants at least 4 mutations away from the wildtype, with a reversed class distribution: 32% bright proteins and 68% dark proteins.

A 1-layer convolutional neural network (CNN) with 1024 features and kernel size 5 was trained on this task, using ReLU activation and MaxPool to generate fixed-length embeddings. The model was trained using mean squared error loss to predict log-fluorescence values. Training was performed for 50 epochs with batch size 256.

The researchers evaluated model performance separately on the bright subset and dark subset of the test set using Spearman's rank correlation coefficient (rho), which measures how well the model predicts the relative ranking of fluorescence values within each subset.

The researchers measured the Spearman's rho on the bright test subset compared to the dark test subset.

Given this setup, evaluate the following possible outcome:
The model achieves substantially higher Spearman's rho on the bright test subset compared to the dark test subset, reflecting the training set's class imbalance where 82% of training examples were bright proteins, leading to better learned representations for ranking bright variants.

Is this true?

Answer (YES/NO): YES